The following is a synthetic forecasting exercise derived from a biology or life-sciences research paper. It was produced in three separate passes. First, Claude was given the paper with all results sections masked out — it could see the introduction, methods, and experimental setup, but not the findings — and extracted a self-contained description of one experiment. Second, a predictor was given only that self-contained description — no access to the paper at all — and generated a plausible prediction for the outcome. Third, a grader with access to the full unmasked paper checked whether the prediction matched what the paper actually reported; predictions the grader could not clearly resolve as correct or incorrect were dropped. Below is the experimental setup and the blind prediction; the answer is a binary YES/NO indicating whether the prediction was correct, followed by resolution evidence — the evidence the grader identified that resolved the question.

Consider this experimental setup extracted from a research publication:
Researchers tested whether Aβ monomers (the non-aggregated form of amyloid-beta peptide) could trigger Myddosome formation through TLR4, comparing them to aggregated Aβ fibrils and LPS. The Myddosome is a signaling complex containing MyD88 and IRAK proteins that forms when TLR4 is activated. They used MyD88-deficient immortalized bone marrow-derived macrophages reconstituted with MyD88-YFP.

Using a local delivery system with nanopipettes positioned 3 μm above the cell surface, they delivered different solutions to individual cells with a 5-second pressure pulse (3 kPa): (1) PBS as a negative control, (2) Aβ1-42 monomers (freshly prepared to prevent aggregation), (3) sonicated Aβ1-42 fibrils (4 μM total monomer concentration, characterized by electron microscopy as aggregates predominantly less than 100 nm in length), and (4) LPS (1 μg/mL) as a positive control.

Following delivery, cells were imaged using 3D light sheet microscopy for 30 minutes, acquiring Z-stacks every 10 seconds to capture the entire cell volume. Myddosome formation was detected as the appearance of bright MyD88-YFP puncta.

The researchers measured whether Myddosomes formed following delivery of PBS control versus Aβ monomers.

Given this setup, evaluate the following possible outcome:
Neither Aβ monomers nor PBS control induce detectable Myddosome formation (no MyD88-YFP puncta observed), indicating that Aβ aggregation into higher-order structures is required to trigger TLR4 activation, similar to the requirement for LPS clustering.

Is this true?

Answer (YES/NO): YES